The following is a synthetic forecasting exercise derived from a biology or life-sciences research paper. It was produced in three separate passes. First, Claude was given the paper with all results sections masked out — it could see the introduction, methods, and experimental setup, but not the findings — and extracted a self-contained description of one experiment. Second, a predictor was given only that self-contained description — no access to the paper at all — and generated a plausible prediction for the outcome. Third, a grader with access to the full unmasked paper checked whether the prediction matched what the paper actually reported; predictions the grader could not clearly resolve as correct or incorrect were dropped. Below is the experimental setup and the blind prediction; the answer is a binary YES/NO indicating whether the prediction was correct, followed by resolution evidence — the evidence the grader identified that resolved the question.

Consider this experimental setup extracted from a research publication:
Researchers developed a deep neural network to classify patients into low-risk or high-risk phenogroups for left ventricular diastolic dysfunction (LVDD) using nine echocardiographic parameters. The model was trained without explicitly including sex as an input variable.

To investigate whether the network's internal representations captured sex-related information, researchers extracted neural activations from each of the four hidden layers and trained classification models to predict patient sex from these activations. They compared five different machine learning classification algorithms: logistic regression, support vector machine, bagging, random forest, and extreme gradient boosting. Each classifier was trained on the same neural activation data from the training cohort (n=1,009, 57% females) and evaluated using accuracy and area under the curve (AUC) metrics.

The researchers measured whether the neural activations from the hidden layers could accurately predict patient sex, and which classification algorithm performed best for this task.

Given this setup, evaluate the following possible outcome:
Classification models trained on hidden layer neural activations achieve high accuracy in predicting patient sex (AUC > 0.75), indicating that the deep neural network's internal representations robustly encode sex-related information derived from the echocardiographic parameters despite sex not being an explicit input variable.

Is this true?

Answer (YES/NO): NO